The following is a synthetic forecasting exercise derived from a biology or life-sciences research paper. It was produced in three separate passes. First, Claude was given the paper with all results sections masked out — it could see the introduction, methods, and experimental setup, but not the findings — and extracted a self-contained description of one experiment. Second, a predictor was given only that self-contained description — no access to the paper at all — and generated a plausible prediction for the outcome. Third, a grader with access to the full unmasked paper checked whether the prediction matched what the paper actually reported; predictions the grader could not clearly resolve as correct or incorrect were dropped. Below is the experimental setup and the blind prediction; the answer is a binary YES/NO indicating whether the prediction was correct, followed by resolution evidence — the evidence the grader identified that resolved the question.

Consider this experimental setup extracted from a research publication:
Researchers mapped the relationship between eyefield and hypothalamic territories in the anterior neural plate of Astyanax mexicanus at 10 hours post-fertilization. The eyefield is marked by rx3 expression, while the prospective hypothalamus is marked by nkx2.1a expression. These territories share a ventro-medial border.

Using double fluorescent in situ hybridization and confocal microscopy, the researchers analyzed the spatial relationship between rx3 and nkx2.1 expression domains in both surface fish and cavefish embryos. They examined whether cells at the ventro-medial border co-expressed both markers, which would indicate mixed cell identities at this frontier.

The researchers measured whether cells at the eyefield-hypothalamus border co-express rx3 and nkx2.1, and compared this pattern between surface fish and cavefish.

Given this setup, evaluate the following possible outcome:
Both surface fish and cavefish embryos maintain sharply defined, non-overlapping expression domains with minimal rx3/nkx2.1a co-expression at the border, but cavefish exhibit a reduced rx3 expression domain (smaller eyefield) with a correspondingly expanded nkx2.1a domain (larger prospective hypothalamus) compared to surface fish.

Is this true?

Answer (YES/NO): NO